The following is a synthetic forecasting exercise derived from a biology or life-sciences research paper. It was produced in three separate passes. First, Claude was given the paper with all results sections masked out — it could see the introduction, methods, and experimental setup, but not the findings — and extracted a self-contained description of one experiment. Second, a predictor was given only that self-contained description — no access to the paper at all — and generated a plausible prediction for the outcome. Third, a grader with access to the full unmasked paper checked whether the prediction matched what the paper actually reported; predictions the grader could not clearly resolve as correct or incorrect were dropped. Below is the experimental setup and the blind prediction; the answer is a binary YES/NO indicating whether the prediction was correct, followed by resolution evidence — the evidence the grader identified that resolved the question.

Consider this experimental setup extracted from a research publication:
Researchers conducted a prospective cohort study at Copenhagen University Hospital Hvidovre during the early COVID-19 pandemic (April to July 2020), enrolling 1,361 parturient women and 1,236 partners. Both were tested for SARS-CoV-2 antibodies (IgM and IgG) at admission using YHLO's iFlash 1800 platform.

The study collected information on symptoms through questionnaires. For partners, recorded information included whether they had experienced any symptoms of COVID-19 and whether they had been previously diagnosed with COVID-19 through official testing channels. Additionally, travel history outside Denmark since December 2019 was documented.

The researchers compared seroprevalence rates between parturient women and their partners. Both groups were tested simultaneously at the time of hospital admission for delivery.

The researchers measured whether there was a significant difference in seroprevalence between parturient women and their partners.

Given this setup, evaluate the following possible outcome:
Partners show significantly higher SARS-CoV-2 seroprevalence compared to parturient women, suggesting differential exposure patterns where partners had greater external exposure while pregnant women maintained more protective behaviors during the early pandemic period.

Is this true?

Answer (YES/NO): NO